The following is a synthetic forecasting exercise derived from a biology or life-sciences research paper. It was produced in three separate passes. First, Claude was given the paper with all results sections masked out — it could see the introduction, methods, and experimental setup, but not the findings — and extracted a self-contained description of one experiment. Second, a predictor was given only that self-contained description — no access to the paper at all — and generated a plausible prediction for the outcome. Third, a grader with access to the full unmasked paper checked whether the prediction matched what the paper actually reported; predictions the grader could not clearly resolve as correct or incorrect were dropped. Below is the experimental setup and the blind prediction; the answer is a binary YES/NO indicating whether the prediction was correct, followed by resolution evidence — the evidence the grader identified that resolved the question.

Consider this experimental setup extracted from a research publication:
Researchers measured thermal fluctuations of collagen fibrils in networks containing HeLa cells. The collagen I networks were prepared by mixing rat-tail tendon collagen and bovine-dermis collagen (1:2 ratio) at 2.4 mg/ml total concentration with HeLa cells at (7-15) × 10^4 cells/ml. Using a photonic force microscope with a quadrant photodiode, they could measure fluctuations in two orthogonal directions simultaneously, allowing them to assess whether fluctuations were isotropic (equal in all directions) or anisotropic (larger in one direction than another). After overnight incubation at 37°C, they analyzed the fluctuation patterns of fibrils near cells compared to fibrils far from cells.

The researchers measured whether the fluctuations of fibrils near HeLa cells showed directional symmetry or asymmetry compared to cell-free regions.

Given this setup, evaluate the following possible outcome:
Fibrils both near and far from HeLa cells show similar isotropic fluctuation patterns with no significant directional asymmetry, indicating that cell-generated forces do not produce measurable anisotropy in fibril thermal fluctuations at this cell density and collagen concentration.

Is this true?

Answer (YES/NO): NO